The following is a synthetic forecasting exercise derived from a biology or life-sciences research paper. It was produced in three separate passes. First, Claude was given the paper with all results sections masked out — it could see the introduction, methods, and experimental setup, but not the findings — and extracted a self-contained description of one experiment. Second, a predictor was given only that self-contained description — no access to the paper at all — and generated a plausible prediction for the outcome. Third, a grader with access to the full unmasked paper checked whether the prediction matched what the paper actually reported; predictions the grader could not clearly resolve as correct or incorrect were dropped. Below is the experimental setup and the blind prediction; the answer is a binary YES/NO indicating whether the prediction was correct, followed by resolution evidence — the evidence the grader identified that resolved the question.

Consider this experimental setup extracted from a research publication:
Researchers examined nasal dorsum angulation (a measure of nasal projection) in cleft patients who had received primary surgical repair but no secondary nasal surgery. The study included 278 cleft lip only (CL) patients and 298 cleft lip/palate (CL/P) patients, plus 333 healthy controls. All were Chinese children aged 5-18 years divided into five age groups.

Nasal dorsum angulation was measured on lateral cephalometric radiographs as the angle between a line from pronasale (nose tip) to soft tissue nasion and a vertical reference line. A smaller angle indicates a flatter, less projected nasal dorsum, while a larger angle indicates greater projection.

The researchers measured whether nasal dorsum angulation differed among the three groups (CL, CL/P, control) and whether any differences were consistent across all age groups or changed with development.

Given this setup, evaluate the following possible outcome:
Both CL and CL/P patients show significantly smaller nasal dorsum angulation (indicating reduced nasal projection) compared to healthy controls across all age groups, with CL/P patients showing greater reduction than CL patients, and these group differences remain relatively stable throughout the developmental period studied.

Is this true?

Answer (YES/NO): NO